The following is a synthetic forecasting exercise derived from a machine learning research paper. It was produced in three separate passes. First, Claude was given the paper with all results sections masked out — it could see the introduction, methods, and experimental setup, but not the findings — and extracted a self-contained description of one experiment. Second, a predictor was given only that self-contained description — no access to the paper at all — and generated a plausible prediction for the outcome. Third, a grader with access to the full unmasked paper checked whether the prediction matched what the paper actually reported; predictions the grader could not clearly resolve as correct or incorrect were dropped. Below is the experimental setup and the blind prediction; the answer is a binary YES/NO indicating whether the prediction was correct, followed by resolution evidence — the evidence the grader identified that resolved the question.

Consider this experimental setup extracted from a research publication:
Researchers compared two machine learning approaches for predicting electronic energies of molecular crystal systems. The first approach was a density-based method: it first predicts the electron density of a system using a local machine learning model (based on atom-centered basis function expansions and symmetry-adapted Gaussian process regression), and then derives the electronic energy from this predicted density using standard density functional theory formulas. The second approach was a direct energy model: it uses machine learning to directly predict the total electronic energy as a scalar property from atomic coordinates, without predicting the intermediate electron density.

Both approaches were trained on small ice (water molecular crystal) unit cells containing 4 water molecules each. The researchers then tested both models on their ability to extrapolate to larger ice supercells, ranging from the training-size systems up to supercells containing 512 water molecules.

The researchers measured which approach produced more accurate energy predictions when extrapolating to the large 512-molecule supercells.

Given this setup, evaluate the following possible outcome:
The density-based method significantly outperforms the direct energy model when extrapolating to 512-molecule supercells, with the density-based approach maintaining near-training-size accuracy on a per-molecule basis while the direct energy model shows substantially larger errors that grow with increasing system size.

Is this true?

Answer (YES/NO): NO